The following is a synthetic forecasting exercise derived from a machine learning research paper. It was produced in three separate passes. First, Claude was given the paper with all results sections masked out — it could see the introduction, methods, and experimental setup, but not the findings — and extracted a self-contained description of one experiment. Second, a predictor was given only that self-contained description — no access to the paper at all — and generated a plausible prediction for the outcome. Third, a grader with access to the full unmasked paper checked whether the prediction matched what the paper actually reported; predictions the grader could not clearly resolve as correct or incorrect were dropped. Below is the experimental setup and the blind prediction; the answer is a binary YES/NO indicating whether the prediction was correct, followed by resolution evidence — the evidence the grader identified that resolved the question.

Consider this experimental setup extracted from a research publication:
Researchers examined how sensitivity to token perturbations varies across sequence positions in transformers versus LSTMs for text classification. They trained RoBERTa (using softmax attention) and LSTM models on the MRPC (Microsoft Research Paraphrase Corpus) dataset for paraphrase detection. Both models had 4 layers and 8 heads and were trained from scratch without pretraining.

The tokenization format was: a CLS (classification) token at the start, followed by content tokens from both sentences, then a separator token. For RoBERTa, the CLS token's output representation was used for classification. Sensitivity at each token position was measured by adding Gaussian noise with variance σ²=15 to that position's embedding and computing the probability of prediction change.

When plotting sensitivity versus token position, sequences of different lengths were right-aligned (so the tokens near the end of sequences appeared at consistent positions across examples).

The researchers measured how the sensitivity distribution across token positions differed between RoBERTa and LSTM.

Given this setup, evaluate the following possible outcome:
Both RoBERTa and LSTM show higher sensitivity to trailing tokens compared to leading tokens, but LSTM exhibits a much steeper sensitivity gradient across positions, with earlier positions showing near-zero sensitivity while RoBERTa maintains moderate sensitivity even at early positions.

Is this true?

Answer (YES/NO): NO